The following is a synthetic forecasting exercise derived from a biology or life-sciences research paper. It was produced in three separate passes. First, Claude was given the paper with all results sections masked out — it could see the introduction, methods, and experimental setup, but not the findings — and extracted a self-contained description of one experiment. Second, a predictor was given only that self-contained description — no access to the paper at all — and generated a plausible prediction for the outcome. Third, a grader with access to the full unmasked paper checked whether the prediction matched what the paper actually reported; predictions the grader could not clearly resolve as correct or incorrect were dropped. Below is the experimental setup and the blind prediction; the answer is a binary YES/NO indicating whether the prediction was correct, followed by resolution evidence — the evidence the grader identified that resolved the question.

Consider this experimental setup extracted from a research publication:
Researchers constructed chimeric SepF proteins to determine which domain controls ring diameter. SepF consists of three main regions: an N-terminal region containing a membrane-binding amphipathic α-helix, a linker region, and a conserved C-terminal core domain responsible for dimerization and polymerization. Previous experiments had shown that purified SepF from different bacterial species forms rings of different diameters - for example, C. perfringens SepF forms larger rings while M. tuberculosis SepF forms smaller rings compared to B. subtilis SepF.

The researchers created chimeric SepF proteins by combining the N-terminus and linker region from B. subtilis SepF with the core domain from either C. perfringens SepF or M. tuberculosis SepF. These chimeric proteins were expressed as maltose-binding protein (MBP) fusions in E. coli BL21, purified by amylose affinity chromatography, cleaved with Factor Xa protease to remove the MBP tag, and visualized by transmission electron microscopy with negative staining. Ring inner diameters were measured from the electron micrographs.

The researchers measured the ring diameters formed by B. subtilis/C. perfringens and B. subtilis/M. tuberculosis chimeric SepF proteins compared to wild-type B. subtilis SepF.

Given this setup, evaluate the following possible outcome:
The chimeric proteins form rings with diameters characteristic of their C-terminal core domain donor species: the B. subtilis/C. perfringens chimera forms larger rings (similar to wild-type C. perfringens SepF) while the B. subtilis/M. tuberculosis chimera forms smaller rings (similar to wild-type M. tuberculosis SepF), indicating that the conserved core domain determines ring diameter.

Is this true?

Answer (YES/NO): NO